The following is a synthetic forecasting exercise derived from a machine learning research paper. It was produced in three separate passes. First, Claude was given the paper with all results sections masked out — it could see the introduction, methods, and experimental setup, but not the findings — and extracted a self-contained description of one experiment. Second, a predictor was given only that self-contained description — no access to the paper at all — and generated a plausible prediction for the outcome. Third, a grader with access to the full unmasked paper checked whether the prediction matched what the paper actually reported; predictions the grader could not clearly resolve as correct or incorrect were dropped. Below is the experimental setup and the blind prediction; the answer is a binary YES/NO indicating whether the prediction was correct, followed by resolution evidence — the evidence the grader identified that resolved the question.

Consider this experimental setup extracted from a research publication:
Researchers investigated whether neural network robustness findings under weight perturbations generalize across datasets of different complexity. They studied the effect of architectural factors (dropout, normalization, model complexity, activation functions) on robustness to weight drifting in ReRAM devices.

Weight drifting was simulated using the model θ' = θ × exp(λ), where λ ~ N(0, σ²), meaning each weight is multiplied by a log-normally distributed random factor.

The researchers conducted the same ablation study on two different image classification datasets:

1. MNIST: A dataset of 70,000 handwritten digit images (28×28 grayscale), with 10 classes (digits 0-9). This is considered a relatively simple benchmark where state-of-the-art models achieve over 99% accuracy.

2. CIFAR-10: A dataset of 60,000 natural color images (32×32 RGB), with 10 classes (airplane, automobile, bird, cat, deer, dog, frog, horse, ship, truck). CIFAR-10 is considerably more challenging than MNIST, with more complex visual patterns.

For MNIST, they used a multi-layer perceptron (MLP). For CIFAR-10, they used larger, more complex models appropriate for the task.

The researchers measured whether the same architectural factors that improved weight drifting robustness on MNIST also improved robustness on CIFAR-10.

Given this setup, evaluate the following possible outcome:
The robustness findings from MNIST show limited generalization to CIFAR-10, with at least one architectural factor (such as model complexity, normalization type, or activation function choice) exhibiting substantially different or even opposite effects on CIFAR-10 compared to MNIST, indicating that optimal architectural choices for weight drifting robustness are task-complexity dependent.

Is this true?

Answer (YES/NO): NO